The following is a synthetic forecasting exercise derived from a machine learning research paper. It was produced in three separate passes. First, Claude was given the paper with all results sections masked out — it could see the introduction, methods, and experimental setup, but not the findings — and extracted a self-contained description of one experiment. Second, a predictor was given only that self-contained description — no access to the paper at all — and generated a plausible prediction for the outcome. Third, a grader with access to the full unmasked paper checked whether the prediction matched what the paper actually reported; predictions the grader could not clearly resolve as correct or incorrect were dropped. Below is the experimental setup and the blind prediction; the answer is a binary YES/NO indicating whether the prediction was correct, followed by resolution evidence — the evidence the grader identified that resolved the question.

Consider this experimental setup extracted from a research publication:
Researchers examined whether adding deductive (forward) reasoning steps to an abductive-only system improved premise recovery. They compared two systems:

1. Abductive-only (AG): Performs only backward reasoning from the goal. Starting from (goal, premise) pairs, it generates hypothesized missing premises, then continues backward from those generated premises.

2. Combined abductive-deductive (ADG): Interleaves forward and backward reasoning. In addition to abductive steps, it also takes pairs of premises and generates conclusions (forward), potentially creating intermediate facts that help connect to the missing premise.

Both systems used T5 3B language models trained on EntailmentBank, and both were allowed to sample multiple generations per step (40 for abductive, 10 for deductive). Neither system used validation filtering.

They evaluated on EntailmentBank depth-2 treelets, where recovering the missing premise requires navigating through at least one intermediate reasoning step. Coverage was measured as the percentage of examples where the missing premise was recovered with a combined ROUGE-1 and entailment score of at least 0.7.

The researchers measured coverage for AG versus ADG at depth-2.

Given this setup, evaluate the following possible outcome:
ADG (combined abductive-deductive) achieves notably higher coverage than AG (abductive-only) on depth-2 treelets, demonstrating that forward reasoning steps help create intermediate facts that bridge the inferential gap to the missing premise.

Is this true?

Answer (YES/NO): NO